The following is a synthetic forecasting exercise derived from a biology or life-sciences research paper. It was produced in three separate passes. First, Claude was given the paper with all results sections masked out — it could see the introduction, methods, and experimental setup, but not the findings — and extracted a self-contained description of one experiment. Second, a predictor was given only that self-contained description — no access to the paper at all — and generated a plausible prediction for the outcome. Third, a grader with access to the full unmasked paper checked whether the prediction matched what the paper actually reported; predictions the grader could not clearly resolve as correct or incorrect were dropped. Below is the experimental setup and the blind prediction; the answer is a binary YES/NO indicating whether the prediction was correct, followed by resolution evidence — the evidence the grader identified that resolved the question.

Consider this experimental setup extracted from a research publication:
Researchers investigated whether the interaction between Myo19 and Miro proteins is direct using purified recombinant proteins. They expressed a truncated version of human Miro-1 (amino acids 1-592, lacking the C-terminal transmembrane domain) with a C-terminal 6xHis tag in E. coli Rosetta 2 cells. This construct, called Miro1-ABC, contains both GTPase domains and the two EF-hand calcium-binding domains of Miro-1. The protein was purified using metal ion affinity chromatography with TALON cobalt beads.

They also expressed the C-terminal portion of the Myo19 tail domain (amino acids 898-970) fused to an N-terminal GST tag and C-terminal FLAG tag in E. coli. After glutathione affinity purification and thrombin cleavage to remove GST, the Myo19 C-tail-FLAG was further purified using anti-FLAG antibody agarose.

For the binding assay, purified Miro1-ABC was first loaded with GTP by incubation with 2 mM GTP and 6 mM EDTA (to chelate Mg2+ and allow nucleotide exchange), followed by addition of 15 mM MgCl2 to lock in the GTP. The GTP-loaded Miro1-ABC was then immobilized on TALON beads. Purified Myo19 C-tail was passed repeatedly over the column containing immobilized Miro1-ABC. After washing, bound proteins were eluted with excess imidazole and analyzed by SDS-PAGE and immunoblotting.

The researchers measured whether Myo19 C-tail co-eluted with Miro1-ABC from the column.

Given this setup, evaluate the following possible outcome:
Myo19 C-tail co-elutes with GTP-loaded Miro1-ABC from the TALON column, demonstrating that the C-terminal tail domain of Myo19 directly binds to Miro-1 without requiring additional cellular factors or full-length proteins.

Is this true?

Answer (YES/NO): YES